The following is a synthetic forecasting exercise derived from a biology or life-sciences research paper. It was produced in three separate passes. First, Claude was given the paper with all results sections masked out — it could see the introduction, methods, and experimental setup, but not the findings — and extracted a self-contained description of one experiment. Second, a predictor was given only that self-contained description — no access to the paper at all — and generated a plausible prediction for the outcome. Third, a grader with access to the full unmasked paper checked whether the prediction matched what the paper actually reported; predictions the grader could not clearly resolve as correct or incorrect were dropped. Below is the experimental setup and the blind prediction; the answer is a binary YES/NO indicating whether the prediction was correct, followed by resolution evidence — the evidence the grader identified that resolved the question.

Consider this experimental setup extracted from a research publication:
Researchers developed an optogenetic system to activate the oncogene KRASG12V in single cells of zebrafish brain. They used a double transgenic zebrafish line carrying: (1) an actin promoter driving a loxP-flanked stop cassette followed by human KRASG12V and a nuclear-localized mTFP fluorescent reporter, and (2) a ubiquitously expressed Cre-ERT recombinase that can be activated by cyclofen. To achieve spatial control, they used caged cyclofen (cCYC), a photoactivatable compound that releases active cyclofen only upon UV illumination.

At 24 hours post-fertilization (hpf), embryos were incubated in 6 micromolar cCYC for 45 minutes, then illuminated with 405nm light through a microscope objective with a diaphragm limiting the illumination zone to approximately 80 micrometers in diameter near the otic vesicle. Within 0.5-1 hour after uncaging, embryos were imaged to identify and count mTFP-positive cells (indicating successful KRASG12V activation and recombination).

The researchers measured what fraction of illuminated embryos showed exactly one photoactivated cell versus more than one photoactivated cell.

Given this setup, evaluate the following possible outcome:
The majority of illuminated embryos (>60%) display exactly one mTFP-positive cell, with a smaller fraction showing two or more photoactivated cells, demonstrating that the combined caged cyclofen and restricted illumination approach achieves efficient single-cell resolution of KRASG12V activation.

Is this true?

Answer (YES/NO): NO